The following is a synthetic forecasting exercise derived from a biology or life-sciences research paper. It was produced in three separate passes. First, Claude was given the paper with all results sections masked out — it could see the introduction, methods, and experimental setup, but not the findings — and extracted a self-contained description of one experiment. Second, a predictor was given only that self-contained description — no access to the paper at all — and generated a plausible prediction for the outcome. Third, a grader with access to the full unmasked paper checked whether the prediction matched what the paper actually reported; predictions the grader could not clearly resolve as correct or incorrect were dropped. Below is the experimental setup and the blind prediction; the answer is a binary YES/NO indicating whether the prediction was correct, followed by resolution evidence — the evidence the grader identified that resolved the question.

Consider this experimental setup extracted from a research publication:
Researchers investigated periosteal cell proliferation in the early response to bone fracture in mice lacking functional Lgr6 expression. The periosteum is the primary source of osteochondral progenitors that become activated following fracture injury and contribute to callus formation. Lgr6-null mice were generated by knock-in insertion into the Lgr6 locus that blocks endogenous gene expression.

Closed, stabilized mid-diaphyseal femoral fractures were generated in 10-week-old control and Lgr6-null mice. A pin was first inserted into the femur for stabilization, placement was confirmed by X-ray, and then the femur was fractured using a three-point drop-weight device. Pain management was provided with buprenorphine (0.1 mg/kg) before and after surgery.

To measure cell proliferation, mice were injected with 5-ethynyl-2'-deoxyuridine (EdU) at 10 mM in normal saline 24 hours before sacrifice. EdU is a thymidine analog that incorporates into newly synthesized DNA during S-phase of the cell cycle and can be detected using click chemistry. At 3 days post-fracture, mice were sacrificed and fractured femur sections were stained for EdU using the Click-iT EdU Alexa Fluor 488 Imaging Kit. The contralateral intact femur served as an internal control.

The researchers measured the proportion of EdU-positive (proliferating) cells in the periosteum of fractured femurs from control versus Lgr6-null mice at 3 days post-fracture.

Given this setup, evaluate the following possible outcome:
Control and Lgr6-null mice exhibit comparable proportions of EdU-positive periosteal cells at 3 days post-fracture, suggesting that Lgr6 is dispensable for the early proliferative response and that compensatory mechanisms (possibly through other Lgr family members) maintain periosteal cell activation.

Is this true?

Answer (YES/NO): NO